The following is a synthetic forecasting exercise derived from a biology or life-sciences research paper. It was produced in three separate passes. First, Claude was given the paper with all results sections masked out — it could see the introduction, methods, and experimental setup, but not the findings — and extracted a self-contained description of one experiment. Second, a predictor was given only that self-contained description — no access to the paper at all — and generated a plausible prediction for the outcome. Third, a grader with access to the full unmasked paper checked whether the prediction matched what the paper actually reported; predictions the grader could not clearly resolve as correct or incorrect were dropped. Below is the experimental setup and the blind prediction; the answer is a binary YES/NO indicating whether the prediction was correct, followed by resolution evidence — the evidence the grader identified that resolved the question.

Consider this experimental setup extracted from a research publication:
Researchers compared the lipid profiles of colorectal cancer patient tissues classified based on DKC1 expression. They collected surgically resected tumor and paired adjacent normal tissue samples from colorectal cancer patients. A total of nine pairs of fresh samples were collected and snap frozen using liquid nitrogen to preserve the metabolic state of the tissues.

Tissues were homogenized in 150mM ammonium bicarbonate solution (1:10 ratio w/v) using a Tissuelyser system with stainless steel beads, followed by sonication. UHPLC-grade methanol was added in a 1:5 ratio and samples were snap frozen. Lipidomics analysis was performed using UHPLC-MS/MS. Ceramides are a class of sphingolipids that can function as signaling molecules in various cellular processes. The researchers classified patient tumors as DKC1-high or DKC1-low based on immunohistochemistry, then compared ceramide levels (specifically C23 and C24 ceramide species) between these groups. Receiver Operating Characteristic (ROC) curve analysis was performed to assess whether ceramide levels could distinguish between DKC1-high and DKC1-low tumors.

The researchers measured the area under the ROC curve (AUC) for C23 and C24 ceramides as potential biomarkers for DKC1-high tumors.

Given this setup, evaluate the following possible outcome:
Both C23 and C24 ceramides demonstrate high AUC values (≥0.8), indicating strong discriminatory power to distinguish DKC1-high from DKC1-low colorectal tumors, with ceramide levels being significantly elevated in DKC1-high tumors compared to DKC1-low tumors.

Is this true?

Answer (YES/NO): YES